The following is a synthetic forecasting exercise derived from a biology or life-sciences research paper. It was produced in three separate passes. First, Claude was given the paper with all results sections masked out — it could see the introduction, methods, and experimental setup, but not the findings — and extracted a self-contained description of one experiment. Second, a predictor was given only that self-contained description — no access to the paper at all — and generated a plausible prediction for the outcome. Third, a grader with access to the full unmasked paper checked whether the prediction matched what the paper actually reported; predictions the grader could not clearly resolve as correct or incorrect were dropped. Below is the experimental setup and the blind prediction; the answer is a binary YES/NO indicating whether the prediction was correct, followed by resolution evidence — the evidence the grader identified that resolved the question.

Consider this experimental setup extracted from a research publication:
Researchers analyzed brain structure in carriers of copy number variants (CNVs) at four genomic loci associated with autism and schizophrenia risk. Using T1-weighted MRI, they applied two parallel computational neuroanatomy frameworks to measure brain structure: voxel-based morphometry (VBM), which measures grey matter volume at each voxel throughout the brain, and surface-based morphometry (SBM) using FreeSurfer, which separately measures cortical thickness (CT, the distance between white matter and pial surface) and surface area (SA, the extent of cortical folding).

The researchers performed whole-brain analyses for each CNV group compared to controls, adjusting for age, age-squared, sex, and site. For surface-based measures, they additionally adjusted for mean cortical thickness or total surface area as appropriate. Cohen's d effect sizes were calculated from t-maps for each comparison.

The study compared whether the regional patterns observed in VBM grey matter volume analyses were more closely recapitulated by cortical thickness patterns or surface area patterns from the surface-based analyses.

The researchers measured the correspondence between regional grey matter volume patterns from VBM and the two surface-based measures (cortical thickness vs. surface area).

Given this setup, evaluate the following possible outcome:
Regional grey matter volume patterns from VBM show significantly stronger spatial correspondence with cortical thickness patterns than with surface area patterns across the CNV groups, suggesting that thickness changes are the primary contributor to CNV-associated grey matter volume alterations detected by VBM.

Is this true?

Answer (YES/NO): NO